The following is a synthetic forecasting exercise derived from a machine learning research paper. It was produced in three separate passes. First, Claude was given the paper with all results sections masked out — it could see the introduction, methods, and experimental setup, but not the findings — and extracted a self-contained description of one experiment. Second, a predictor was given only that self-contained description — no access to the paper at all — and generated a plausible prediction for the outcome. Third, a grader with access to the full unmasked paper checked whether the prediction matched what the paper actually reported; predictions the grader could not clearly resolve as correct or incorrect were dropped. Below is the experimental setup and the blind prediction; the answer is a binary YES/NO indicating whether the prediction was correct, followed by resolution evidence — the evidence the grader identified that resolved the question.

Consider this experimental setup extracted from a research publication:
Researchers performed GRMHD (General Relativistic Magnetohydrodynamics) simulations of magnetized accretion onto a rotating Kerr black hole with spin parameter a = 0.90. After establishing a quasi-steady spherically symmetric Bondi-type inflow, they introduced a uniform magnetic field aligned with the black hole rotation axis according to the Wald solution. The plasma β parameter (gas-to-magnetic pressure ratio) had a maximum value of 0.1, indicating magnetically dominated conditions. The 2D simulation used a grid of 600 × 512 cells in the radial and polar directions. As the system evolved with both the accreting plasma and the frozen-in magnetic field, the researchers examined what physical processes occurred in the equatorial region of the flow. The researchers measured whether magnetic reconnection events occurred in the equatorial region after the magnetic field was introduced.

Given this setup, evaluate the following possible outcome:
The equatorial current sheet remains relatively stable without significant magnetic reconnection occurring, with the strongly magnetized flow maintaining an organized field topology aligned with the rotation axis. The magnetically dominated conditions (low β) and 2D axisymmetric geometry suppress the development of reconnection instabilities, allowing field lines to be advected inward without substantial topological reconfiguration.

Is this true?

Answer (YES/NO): NO